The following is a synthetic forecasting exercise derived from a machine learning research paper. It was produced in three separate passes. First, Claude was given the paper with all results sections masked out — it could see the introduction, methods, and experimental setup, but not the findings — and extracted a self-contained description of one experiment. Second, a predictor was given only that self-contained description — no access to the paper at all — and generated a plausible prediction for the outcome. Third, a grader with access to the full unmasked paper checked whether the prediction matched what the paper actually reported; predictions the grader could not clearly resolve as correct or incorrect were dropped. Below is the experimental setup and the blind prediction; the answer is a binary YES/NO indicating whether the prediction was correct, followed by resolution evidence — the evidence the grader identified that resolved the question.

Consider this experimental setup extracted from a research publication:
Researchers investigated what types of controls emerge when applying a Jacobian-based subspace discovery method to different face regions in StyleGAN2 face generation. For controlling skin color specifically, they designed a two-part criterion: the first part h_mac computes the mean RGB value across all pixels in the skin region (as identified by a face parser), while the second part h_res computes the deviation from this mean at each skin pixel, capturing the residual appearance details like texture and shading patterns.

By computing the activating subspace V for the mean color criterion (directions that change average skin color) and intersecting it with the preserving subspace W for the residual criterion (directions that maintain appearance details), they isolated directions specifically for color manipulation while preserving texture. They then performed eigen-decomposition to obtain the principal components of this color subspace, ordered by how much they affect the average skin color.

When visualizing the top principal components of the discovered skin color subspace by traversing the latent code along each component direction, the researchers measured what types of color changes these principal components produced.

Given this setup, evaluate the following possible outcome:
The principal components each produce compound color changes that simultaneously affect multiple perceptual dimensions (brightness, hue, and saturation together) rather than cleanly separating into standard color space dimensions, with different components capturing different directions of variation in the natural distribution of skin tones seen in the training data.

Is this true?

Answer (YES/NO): NO